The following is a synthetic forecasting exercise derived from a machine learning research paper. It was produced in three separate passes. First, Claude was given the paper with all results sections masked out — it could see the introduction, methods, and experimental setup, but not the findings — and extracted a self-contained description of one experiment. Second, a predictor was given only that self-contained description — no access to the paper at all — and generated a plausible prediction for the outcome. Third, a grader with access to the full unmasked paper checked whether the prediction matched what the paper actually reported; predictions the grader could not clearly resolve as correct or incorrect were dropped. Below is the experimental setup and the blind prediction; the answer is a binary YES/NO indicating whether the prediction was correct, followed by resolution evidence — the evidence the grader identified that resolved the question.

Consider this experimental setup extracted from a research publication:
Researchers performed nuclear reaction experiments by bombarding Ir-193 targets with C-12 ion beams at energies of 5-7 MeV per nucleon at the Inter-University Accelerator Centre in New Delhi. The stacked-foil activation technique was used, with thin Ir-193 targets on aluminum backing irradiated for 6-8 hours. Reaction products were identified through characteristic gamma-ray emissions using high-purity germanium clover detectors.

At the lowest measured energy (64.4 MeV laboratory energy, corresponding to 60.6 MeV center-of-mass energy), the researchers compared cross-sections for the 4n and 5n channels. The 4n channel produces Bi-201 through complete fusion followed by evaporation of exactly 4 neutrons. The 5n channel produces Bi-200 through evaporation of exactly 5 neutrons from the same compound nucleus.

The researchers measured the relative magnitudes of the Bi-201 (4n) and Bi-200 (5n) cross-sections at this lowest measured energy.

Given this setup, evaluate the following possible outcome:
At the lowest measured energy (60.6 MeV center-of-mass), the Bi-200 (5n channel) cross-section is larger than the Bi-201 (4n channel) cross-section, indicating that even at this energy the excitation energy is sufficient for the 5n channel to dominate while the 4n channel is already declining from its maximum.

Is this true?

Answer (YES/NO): NO